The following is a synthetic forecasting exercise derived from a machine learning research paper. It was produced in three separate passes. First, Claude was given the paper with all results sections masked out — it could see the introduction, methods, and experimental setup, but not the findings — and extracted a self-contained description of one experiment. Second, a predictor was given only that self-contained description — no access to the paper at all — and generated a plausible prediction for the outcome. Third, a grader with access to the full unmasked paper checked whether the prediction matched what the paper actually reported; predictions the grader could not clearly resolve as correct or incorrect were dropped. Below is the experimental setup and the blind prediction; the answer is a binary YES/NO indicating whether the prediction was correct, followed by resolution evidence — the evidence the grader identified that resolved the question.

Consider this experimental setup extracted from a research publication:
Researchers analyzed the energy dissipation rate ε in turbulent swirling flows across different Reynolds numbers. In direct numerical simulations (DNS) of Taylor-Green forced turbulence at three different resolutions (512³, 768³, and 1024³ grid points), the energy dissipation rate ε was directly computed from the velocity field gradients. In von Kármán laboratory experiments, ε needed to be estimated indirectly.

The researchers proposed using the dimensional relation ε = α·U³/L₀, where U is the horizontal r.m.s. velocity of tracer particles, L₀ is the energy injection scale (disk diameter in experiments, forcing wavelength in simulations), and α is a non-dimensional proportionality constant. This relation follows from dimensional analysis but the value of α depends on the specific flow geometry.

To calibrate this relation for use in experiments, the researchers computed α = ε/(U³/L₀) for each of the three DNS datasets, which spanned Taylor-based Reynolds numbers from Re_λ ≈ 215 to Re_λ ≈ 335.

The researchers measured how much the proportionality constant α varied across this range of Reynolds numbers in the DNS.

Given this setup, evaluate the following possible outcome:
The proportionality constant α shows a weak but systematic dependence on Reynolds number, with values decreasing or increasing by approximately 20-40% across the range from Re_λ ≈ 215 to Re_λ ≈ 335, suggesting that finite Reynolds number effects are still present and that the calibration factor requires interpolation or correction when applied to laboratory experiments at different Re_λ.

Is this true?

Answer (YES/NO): NO